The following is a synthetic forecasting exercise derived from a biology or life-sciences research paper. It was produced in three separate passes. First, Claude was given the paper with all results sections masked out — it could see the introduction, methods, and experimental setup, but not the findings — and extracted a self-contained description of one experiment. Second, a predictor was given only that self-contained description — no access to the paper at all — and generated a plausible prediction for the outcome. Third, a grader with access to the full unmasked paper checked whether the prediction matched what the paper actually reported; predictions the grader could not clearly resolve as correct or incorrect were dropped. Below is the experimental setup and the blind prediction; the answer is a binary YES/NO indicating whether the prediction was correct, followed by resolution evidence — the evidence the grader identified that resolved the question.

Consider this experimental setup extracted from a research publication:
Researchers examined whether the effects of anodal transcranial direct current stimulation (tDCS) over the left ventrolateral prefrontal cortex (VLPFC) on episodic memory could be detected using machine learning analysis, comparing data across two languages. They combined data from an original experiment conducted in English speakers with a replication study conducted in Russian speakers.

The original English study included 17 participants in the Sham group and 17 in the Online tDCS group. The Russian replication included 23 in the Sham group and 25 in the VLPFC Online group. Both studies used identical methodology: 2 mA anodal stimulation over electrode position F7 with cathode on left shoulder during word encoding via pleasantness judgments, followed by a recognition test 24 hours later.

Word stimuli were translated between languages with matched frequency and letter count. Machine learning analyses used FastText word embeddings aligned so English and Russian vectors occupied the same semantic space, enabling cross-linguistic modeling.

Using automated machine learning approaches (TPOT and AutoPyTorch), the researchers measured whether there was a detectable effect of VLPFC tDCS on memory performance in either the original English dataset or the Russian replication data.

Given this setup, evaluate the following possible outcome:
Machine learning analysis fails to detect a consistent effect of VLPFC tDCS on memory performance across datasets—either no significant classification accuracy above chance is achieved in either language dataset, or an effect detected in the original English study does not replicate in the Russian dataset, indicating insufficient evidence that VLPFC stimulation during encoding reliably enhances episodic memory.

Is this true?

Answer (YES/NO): YES